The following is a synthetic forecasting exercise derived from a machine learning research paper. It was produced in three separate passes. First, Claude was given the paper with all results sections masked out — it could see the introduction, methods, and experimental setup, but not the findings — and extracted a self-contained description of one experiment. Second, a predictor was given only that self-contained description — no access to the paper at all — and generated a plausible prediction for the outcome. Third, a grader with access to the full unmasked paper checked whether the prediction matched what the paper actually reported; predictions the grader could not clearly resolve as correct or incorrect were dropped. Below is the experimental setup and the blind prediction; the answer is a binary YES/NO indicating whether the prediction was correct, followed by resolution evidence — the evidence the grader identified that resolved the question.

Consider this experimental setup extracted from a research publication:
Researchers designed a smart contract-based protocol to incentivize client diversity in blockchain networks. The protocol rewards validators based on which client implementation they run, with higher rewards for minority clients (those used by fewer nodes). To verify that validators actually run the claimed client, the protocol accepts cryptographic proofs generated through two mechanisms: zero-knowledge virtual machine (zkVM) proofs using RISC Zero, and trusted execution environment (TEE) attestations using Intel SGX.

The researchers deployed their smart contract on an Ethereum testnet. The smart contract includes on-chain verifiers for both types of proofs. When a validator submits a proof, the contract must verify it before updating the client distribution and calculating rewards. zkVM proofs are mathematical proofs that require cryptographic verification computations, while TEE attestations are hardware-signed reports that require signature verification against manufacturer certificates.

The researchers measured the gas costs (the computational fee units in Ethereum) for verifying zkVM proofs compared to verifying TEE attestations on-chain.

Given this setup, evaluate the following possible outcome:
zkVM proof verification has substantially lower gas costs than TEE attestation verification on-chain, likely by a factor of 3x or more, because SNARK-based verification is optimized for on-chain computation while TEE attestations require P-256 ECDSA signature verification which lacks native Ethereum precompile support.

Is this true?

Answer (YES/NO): YES